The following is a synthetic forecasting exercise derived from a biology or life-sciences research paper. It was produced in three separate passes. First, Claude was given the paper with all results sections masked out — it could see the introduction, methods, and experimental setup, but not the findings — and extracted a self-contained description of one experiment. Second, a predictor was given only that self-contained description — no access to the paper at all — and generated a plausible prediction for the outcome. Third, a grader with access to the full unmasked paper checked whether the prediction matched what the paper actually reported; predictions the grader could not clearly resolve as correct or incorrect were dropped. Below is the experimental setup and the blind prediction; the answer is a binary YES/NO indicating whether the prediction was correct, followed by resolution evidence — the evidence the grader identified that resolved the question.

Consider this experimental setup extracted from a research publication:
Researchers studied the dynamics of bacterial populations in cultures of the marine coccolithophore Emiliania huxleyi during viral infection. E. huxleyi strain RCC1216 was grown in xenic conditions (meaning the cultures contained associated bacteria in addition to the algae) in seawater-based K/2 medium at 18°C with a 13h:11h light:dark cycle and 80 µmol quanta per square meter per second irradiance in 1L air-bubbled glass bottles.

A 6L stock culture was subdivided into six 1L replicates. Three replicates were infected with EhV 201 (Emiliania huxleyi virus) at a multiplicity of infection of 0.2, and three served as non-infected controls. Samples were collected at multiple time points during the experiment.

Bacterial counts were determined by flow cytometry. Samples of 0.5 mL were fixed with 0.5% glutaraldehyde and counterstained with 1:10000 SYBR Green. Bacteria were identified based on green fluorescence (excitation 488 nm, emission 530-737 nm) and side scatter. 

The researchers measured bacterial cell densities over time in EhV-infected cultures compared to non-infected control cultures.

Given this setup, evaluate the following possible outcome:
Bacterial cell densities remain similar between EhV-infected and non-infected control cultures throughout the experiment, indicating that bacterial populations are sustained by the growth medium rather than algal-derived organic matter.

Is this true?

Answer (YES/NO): NO